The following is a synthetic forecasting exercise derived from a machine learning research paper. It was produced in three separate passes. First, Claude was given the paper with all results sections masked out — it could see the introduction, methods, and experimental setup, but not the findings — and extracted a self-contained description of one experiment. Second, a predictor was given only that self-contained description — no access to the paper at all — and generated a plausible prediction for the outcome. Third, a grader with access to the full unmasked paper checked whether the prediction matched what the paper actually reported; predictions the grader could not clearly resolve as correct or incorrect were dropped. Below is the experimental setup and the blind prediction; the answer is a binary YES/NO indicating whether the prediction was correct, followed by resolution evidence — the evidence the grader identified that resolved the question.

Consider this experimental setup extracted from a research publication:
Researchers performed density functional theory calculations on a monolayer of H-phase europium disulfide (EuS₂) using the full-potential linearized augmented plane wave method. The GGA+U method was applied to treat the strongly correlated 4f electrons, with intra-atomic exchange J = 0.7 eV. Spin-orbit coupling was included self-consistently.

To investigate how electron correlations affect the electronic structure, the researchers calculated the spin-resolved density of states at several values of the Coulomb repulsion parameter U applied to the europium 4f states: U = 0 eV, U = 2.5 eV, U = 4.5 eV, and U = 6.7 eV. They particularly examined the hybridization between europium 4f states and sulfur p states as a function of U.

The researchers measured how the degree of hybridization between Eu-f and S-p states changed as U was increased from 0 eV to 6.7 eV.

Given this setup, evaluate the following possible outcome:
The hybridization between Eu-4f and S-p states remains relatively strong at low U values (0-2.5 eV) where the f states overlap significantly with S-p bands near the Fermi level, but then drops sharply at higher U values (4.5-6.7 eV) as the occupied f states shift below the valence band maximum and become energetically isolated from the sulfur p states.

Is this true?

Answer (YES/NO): NO